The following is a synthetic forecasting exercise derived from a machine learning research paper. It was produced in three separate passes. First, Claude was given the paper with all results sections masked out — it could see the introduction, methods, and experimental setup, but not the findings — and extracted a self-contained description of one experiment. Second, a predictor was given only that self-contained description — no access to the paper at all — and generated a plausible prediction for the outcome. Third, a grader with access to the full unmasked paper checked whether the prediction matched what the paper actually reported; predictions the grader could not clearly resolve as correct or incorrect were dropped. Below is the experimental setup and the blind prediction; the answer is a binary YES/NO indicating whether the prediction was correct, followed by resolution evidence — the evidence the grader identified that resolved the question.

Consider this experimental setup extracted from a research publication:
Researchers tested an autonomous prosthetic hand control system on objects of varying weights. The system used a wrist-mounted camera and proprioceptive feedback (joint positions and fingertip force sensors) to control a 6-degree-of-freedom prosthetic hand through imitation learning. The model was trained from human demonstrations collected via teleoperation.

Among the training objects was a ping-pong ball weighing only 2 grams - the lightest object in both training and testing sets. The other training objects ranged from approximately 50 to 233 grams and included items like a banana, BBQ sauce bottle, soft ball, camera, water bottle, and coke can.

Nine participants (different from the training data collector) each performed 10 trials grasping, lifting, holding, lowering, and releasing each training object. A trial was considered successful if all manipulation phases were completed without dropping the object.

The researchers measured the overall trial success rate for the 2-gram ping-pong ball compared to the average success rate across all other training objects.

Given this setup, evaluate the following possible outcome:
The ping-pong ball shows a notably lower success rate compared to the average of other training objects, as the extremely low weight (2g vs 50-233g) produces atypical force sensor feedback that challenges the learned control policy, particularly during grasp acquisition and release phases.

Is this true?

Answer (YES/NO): NO